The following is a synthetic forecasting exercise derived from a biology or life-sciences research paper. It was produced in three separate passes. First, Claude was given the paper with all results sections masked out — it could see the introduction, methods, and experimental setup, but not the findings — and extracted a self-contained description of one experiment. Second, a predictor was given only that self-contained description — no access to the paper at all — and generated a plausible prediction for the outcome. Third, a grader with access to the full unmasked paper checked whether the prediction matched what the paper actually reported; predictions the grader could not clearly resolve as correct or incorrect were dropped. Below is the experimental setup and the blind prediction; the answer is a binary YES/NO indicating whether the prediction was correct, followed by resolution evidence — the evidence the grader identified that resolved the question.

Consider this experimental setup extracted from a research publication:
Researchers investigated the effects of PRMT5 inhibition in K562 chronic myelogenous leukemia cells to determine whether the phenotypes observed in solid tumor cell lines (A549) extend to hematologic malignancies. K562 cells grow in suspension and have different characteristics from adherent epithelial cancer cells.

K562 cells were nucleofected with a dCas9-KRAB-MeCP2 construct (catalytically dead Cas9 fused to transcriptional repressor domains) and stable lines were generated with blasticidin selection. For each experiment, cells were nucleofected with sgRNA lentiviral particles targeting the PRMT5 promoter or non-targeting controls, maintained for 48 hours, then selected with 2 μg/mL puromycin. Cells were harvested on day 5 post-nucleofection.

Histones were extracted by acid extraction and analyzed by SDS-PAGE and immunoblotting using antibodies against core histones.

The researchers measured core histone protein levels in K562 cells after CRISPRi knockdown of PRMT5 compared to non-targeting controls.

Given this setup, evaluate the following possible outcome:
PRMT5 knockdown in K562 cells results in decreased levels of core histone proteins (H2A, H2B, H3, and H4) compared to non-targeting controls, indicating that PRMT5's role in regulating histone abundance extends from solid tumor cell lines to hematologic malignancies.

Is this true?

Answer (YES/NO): YES